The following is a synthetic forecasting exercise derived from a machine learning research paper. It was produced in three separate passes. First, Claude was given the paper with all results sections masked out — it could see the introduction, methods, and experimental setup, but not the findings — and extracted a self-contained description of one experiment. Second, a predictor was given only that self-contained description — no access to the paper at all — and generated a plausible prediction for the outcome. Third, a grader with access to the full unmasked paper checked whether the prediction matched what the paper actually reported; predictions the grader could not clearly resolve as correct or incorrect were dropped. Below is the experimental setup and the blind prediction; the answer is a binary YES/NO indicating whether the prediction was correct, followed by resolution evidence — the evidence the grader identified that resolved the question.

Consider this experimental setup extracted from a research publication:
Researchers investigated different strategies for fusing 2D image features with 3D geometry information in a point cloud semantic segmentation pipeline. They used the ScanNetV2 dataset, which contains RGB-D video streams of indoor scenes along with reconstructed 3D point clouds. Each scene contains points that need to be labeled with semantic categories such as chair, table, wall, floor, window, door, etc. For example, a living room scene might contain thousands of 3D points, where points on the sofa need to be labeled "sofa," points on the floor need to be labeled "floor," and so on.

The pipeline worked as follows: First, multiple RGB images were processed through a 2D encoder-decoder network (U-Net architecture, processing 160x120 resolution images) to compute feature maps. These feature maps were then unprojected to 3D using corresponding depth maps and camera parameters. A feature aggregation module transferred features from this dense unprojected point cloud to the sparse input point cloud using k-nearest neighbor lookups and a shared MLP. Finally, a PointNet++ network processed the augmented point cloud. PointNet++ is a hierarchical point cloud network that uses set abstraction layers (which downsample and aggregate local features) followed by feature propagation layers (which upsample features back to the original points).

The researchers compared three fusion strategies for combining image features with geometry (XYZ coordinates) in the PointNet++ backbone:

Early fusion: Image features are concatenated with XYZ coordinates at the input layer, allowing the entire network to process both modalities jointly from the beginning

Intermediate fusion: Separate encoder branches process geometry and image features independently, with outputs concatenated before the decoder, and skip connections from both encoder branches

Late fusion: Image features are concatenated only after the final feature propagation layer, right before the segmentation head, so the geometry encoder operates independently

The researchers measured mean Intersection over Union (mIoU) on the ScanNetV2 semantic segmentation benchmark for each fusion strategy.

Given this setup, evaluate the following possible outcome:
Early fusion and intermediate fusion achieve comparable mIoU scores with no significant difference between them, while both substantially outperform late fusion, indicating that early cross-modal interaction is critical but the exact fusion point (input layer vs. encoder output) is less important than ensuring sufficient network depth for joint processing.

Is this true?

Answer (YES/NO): YES